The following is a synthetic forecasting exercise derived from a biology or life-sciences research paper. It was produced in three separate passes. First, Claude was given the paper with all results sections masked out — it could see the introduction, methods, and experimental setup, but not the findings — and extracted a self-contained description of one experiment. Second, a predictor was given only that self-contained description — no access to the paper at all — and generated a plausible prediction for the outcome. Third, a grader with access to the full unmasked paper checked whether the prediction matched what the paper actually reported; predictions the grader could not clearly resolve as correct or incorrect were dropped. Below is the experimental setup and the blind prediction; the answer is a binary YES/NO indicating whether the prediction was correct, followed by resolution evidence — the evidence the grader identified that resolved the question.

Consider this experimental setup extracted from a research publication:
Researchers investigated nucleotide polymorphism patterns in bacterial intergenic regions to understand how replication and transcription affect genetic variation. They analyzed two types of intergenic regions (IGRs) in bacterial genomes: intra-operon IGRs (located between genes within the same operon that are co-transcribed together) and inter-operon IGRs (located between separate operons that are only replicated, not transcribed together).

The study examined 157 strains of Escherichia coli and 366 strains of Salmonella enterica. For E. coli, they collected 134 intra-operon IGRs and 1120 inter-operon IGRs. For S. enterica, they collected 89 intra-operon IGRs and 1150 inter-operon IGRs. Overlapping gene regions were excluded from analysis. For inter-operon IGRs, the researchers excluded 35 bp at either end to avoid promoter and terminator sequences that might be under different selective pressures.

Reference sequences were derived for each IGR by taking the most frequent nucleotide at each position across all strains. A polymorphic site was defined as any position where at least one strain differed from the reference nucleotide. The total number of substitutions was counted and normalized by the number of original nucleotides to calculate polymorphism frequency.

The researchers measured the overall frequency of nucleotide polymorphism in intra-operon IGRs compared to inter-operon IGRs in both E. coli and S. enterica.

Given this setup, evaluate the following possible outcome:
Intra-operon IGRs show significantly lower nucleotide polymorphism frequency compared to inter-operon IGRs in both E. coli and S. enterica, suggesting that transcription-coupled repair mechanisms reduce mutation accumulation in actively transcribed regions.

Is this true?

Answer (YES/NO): YES